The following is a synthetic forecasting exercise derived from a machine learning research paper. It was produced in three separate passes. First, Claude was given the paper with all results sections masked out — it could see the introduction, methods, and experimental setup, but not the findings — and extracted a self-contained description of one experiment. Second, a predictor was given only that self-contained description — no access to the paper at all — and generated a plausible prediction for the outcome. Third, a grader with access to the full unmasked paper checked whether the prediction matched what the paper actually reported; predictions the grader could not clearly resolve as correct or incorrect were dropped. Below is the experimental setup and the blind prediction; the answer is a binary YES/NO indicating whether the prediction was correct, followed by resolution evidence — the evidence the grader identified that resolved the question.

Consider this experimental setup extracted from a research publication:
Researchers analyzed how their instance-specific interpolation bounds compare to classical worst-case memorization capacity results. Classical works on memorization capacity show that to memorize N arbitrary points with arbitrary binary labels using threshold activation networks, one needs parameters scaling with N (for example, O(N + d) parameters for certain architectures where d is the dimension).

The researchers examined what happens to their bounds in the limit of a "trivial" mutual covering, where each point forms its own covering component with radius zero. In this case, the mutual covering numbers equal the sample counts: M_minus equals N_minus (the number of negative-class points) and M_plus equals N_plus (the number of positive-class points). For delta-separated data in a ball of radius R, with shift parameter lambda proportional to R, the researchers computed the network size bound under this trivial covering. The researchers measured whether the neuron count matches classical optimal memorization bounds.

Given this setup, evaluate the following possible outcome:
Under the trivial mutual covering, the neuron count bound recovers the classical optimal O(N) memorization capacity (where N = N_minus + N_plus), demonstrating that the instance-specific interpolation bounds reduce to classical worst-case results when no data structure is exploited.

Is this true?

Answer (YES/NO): NO